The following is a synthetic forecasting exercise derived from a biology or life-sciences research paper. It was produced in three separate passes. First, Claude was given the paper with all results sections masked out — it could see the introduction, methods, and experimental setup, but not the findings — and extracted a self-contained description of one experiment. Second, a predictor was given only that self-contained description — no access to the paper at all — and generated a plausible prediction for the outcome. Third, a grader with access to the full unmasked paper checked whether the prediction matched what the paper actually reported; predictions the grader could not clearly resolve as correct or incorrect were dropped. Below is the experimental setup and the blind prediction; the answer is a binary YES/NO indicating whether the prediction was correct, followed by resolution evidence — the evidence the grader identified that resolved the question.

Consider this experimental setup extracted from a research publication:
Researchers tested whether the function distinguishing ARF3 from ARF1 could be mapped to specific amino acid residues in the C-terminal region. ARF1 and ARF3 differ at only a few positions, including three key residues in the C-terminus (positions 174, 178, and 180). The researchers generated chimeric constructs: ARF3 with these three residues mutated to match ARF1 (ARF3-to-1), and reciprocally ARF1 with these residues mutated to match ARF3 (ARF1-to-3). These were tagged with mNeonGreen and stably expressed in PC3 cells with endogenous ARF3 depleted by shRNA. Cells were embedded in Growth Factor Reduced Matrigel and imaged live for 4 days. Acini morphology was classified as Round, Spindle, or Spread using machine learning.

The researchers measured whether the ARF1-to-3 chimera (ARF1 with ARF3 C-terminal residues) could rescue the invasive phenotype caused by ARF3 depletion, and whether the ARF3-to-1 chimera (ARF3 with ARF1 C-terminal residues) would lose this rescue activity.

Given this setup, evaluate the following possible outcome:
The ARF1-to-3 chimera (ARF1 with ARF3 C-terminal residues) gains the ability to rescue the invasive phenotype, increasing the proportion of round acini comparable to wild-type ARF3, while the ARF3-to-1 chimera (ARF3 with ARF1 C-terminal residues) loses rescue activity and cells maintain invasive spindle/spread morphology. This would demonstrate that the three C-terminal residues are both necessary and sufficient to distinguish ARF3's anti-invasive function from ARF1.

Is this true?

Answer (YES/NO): NO